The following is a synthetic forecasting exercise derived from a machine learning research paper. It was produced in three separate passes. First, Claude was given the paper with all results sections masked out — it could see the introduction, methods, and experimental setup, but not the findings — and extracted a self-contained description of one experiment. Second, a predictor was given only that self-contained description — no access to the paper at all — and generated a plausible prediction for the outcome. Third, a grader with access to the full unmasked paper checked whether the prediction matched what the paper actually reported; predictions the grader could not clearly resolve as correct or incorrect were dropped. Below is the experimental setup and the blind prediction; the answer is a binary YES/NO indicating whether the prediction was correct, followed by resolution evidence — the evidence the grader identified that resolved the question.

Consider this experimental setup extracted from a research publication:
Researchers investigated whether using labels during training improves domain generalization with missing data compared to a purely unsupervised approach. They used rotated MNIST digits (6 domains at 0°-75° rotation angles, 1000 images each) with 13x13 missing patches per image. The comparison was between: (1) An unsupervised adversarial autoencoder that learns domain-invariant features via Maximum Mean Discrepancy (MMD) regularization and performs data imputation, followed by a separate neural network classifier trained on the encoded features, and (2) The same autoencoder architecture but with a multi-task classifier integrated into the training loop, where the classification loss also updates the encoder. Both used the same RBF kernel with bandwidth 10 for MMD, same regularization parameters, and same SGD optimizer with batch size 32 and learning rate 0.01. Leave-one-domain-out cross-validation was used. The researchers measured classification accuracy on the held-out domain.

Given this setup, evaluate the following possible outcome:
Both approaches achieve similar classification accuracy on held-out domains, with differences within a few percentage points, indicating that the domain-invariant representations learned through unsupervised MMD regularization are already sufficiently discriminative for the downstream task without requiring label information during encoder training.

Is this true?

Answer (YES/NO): YES